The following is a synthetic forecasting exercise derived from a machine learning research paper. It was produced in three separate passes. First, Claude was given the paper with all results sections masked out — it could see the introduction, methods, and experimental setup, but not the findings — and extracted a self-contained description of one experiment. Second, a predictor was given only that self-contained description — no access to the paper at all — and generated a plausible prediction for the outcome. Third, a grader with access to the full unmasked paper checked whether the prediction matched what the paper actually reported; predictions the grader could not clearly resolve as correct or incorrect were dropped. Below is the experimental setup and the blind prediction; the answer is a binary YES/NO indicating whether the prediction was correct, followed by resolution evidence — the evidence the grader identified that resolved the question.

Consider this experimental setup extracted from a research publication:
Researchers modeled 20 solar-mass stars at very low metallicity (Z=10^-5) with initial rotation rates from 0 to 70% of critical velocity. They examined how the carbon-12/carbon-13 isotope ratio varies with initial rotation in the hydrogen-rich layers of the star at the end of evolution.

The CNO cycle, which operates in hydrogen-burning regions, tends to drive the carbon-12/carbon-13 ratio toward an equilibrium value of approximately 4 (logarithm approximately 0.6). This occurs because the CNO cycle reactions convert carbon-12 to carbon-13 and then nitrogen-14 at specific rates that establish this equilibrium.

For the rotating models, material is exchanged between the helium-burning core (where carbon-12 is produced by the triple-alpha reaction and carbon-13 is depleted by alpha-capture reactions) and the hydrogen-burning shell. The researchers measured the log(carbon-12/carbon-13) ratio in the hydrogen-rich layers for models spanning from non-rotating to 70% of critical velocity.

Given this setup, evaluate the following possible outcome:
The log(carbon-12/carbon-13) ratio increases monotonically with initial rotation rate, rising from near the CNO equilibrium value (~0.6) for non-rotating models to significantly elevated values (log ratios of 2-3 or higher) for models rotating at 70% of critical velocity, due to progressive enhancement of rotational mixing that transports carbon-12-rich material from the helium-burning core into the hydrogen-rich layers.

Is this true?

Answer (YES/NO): NO